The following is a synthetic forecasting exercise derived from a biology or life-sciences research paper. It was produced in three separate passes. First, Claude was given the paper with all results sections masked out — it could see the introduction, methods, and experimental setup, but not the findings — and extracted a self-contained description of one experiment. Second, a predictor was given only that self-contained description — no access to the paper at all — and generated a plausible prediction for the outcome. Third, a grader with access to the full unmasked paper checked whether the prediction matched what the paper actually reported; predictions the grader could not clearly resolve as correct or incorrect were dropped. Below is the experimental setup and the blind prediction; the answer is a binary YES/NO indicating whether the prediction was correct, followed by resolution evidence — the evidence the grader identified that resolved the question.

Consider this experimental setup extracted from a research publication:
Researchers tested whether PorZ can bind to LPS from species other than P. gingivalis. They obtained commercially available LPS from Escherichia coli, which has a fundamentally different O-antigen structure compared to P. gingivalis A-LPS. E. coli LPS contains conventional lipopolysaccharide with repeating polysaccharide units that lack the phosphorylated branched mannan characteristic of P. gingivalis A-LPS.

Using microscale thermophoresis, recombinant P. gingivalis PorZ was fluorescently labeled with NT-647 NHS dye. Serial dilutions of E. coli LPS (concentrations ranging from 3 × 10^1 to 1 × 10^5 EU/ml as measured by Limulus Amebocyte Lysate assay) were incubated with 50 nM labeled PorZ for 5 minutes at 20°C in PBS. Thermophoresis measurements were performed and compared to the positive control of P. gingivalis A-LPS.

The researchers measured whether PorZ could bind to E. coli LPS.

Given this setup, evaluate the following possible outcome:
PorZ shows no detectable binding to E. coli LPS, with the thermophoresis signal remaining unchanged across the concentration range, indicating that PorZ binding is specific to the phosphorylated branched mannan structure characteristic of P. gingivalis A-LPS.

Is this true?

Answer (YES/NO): YES